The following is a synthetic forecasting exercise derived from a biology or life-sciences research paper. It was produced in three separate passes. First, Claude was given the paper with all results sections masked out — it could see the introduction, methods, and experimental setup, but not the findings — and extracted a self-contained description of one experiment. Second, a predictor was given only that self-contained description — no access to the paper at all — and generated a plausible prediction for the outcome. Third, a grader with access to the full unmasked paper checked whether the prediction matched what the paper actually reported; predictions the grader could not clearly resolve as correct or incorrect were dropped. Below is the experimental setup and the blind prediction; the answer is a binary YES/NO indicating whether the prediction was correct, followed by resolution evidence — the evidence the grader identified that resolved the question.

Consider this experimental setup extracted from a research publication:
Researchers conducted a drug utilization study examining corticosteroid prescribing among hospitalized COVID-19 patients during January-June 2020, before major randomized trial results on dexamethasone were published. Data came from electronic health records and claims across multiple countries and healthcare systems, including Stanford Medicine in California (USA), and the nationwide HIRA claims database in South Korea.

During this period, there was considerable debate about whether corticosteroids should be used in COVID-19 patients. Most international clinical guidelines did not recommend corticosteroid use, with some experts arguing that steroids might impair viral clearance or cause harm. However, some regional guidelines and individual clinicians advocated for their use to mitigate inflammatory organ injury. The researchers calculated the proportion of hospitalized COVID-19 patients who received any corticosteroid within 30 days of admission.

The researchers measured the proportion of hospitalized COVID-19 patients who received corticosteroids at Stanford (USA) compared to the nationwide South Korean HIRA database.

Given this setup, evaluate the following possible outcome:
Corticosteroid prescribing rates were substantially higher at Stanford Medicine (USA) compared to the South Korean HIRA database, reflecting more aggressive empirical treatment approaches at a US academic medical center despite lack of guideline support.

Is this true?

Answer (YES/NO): YES